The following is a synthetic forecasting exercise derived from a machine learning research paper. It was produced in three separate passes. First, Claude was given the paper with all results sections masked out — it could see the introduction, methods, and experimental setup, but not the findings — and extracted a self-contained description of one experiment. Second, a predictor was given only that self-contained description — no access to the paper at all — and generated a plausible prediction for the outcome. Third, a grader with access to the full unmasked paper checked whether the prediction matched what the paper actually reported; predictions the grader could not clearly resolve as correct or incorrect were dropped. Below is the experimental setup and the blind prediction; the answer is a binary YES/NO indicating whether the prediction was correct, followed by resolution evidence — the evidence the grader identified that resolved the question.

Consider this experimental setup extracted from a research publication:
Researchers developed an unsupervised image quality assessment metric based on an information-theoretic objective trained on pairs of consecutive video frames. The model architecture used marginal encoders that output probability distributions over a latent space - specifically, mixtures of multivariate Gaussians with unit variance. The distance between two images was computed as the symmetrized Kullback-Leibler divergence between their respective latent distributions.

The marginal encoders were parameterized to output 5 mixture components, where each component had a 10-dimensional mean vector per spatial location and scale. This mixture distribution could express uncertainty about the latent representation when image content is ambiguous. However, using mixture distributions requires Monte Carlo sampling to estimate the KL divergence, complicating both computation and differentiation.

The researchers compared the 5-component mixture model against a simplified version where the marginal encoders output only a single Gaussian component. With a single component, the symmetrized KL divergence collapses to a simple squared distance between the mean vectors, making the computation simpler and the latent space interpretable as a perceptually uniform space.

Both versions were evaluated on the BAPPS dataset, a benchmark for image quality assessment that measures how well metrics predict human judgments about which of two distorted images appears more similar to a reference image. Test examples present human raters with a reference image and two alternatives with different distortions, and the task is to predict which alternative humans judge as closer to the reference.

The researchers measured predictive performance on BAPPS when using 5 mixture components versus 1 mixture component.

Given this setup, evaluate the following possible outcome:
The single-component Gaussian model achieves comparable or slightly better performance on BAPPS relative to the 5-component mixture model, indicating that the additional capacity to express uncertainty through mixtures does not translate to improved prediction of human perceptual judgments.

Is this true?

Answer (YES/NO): NO